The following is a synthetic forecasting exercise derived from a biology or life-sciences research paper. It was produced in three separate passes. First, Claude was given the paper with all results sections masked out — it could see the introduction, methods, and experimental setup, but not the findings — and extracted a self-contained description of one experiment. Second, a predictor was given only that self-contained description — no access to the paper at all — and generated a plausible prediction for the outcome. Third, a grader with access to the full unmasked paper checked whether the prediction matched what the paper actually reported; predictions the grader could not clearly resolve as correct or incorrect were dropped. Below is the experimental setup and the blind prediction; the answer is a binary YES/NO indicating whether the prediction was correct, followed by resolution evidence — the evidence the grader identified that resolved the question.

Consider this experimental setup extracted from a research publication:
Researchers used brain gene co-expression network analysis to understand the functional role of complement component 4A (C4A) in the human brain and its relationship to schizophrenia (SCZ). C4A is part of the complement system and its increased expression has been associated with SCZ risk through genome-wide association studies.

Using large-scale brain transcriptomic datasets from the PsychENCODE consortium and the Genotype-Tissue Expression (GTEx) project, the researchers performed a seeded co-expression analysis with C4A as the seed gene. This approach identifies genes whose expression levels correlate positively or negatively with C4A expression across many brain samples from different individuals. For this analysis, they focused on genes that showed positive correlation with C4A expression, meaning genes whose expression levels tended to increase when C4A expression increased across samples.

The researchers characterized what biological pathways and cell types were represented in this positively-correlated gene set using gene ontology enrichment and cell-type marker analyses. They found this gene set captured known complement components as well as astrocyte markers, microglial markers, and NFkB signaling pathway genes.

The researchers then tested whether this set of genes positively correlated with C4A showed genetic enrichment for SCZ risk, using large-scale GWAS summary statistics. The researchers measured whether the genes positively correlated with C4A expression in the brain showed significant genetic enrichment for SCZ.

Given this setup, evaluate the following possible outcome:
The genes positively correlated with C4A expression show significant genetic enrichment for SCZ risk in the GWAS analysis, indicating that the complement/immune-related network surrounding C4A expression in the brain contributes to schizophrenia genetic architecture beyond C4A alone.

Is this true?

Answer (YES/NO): NO